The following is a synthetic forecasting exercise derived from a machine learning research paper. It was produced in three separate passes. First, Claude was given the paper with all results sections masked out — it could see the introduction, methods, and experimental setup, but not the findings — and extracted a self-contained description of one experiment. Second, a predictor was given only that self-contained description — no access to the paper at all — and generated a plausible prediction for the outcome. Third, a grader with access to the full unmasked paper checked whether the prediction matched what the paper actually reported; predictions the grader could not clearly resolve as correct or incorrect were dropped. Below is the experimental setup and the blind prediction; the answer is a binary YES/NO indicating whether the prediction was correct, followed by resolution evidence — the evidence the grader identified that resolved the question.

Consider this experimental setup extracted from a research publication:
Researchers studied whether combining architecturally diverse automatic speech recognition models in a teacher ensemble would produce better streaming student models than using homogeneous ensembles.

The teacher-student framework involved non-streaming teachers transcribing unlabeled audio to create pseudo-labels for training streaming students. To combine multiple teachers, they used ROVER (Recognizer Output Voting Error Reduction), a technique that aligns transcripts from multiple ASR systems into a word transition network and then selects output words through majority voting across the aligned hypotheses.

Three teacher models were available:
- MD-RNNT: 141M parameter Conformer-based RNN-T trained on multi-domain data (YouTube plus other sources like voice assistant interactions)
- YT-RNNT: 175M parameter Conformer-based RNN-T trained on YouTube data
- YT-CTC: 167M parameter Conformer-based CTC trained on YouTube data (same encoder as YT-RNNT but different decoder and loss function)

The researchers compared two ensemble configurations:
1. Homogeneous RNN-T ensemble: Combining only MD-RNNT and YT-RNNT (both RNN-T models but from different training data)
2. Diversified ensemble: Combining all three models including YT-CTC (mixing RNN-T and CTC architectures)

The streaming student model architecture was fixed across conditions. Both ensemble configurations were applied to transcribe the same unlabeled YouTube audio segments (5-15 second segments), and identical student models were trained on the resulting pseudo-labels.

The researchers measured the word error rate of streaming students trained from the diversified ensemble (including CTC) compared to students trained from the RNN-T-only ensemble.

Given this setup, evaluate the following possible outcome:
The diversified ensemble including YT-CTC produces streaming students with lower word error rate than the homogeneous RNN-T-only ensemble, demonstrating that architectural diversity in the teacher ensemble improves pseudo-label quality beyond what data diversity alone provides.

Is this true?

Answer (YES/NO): YES